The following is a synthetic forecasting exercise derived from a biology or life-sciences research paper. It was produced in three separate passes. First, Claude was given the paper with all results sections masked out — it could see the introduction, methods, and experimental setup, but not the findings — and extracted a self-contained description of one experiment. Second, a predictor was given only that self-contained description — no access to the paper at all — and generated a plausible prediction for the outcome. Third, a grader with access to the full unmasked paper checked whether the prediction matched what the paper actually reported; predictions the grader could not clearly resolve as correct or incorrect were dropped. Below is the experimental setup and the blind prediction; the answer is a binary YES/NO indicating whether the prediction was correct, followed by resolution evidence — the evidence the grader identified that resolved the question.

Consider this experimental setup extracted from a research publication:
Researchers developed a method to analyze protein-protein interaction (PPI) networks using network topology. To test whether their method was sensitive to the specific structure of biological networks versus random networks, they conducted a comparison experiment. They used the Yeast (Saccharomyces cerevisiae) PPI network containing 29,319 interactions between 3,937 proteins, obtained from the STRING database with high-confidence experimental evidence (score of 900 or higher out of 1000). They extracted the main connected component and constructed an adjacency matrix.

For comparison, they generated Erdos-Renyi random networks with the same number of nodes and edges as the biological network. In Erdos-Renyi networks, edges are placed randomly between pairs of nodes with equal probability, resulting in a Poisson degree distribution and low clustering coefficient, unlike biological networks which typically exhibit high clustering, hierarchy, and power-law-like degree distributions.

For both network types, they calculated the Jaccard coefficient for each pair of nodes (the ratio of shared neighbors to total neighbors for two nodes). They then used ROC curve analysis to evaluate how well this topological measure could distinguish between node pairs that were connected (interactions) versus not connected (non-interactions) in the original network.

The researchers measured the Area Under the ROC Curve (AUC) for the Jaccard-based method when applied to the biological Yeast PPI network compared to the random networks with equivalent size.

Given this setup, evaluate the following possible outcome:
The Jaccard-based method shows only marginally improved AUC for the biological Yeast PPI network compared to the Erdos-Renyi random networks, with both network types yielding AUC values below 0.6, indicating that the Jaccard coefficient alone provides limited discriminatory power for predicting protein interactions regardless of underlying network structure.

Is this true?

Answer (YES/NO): NO